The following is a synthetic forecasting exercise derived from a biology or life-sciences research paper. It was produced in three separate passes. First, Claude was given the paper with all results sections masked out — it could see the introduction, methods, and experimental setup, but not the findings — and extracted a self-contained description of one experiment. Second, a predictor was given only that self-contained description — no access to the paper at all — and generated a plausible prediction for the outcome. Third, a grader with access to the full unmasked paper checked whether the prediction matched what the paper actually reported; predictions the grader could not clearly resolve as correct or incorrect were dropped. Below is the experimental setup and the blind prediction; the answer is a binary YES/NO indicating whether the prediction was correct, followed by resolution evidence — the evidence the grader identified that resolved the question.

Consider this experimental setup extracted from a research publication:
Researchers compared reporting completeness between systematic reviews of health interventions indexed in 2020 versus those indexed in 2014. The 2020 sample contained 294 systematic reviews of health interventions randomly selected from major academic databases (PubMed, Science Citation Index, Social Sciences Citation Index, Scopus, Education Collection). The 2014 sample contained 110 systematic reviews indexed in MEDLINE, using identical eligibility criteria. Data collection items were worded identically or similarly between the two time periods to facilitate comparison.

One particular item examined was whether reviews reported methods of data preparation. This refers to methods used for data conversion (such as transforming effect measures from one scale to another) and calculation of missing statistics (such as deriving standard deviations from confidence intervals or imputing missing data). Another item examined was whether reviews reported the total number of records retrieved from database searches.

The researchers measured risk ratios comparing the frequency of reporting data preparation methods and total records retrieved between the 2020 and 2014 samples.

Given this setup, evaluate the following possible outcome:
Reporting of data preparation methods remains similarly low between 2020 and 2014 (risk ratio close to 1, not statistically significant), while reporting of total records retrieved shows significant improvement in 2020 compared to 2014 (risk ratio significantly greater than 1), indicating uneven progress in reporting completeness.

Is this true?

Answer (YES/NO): NO